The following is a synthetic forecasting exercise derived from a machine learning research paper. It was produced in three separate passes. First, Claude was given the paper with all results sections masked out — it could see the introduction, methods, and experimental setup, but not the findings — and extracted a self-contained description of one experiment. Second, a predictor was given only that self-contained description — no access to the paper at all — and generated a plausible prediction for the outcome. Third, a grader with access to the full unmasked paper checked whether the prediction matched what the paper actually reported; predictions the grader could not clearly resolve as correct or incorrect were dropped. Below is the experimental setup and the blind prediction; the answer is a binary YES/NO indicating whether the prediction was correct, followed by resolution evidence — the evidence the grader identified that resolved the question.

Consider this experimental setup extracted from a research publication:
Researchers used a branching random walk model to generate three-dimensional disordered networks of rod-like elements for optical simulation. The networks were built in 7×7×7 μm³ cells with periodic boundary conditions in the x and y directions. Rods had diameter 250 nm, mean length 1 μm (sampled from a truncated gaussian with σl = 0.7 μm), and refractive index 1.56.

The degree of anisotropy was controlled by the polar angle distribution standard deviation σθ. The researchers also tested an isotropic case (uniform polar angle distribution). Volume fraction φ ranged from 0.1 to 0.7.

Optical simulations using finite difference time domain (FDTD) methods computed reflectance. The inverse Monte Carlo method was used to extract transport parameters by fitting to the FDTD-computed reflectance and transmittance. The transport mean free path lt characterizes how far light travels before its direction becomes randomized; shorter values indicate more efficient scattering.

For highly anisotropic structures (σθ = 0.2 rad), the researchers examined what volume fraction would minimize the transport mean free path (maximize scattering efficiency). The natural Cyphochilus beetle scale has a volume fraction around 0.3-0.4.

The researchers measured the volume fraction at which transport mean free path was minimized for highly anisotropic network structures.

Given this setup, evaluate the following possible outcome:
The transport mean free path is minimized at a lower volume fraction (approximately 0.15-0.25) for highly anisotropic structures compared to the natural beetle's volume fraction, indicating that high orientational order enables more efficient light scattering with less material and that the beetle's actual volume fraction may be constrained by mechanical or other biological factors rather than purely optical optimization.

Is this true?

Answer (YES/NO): NO